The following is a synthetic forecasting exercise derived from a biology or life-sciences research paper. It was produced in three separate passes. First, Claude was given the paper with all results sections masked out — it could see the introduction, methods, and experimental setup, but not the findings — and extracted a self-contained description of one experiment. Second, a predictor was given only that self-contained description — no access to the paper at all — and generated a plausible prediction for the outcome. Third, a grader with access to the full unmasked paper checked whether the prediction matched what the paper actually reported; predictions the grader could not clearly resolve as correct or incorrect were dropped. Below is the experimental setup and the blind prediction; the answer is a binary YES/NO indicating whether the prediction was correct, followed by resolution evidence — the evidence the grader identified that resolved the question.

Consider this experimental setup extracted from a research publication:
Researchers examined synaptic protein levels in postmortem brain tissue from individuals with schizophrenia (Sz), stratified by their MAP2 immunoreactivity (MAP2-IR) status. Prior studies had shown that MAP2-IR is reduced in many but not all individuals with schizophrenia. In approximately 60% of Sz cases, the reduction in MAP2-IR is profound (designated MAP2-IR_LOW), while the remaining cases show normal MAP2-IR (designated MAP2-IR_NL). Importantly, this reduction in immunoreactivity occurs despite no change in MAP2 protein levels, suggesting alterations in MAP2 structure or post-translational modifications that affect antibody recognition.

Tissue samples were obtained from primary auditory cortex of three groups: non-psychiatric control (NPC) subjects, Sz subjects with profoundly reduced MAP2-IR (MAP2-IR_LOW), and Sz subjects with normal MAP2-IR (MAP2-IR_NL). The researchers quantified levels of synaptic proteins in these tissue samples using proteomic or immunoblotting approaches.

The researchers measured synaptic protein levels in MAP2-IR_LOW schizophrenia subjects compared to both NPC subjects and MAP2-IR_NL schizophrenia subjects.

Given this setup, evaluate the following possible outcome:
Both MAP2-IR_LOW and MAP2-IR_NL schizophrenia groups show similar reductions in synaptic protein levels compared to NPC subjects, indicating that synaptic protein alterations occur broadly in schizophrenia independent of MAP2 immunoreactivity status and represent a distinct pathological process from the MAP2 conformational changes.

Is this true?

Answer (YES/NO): NO